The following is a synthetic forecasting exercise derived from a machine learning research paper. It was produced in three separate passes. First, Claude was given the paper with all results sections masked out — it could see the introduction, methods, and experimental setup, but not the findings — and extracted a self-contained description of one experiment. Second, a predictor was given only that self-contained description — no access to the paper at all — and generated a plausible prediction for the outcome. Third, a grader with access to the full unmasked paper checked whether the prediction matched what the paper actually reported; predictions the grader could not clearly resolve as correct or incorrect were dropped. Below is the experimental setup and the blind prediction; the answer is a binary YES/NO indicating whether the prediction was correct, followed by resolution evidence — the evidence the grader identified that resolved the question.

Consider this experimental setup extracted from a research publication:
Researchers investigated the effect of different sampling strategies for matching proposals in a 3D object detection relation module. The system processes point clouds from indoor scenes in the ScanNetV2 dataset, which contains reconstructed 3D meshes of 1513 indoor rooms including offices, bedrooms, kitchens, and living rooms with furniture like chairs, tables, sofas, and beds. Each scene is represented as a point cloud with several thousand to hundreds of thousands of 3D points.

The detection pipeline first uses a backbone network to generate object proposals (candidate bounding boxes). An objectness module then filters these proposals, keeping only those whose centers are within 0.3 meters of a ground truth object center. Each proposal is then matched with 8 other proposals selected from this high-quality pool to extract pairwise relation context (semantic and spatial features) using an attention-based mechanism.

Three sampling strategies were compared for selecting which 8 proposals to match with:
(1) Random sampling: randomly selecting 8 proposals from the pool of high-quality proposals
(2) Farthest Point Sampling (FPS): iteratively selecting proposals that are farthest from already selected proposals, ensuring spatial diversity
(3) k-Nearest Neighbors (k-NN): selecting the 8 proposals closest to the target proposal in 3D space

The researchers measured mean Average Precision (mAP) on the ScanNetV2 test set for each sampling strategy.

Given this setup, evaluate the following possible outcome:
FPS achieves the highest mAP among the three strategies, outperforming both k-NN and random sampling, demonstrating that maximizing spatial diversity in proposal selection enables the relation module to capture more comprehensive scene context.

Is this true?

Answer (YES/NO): NO